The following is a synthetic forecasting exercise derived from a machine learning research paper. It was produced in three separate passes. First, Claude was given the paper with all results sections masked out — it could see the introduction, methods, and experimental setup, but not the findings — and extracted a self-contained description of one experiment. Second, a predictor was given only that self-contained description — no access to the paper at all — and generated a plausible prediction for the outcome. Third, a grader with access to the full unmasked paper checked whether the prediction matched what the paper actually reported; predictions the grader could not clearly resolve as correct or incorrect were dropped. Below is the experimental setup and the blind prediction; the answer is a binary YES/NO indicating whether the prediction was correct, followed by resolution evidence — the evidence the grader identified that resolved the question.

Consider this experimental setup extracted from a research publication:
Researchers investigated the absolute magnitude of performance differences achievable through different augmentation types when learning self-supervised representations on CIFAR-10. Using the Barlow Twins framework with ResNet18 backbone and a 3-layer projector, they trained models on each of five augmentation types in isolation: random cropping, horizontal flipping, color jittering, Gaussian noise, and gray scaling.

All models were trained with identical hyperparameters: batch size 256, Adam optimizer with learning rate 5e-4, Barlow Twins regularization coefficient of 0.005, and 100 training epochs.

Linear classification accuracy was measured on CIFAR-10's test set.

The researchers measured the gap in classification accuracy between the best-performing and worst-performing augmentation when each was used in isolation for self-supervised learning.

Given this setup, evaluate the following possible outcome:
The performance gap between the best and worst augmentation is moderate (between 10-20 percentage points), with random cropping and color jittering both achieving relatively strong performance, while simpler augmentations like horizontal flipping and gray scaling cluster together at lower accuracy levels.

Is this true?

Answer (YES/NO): NO